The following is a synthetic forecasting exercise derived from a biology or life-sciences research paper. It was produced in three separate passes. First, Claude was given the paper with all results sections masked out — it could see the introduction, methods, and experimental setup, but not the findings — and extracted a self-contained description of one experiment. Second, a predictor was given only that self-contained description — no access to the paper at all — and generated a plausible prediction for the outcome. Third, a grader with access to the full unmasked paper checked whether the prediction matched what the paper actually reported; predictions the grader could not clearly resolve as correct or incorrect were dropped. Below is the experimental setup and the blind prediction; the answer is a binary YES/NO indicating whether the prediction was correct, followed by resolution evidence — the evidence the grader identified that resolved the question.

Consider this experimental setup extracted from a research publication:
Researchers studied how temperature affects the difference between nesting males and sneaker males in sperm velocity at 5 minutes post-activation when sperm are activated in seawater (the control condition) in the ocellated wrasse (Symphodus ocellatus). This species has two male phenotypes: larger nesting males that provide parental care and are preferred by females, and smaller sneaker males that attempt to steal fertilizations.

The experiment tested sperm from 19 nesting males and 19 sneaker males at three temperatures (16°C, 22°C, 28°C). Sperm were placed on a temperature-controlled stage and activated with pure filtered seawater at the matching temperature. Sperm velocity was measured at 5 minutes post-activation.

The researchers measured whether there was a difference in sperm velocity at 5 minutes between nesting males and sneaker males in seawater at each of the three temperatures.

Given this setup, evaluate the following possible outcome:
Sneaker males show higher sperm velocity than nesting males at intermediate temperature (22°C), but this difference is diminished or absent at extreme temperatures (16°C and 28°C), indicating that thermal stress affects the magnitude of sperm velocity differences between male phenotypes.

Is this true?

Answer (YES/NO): NO